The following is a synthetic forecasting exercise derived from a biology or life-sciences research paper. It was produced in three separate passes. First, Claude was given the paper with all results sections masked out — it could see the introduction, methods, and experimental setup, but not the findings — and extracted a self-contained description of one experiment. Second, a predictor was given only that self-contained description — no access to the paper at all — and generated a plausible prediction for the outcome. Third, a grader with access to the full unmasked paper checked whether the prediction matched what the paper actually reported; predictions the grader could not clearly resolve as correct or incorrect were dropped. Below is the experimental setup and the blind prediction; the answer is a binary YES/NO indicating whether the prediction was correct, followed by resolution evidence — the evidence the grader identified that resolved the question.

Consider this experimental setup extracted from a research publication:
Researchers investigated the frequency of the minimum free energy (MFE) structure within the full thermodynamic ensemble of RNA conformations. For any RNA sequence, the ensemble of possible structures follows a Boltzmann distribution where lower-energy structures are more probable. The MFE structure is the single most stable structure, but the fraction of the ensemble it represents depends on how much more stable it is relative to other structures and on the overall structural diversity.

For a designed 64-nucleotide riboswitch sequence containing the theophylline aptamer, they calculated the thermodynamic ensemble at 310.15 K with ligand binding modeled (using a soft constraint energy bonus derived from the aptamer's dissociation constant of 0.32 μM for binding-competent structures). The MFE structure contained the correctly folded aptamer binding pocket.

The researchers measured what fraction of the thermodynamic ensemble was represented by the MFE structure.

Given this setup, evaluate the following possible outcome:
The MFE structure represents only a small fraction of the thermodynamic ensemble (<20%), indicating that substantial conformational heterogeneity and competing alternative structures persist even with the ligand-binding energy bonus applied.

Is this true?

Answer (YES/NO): YES